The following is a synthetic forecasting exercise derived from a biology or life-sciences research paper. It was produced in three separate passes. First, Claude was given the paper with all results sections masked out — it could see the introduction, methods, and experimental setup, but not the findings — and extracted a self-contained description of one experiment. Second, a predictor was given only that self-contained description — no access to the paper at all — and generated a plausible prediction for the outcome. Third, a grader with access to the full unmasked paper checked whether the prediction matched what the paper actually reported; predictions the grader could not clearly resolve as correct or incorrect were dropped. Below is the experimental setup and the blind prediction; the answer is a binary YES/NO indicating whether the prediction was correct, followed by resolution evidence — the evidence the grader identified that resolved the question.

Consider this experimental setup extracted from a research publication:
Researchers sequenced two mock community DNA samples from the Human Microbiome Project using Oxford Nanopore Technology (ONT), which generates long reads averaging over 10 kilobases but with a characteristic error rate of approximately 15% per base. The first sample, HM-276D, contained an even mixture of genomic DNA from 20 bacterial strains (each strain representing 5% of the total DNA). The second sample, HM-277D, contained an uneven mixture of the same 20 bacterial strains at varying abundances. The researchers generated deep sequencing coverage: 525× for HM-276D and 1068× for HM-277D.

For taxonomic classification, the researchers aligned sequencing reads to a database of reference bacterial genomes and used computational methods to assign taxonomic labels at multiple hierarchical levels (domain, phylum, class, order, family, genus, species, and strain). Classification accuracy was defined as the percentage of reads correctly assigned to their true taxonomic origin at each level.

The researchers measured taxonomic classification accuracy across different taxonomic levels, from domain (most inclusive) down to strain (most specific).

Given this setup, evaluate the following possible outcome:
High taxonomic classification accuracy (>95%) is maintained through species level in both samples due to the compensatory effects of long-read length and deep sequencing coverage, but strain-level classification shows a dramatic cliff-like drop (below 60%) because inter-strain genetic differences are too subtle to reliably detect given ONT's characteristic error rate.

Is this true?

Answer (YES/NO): NO